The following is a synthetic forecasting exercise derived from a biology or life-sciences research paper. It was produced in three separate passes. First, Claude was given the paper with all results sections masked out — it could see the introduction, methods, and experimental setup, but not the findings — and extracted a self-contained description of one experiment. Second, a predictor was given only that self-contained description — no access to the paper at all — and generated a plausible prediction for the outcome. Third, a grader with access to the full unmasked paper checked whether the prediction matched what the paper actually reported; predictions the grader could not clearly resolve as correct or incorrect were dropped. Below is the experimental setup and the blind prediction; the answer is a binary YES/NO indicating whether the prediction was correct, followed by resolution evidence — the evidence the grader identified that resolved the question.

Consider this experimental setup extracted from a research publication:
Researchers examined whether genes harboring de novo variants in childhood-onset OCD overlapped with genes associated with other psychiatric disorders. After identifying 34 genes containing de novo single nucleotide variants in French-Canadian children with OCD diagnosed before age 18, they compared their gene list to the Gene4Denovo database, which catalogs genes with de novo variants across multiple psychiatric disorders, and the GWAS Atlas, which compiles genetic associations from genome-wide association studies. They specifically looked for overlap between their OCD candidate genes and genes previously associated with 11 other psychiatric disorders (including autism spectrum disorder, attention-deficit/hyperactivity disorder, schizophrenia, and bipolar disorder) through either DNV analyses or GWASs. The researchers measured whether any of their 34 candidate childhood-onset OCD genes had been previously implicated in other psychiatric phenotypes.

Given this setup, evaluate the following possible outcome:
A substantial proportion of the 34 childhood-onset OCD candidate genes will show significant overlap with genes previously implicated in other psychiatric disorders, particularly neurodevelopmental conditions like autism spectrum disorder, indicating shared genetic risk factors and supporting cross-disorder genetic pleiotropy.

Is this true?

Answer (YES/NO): YES